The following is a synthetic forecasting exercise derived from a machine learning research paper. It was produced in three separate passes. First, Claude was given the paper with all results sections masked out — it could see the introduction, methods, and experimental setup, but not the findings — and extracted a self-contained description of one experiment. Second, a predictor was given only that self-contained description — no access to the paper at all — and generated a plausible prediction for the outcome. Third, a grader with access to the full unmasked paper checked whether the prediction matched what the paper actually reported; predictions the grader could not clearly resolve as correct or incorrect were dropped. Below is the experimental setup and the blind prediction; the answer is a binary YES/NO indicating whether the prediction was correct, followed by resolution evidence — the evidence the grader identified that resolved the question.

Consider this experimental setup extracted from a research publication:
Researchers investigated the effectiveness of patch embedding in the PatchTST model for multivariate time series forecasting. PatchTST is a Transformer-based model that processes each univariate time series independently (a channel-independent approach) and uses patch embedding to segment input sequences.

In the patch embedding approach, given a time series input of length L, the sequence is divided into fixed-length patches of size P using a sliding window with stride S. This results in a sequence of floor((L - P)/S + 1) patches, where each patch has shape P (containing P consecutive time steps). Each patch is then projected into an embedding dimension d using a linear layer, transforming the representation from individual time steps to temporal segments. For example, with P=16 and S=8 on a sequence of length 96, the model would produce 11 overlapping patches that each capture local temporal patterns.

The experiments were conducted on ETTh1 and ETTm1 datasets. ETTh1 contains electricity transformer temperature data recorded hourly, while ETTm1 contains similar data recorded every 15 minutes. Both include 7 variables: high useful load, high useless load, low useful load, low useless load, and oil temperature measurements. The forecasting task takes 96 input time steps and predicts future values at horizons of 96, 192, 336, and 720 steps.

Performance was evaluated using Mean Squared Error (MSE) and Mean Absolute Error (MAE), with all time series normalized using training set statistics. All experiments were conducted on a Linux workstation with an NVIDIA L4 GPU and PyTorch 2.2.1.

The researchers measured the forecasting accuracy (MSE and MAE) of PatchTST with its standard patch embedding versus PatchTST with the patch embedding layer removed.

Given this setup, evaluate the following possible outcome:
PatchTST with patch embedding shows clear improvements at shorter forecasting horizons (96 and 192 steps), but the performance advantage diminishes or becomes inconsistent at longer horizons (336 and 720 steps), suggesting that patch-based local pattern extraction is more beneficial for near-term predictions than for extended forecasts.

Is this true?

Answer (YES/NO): NO